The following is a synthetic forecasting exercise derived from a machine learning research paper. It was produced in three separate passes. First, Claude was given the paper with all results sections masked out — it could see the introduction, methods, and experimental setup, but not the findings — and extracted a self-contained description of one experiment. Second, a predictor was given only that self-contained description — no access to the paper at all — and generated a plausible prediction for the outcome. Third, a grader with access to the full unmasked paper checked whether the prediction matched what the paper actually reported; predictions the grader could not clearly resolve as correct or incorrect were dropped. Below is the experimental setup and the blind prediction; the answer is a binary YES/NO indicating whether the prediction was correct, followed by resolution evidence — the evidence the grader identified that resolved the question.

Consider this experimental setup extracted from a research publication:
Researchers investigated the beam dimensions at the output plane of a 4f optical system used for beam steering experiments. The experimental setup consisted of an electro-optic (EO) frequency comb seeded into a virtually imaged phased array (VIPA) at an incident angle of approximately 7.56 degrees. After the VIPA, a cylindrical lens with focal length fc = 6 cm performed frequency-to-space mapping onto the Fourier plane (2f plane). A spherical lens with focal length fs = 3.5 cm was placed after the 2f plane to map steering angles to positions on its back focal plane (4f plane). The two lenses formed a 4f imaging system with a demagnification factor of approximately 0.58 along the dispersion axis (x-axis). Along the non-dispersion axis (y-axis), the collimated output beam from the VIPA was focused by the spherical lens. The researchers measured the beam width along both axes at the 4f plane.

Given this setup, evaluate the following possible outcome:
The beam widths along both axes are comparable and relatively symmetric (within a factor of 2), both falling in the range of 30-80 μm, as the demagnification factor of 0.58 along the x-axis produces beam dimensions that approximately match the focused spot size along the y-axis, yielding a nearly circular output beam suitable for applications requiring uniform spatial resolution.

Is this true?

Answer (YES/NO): NO